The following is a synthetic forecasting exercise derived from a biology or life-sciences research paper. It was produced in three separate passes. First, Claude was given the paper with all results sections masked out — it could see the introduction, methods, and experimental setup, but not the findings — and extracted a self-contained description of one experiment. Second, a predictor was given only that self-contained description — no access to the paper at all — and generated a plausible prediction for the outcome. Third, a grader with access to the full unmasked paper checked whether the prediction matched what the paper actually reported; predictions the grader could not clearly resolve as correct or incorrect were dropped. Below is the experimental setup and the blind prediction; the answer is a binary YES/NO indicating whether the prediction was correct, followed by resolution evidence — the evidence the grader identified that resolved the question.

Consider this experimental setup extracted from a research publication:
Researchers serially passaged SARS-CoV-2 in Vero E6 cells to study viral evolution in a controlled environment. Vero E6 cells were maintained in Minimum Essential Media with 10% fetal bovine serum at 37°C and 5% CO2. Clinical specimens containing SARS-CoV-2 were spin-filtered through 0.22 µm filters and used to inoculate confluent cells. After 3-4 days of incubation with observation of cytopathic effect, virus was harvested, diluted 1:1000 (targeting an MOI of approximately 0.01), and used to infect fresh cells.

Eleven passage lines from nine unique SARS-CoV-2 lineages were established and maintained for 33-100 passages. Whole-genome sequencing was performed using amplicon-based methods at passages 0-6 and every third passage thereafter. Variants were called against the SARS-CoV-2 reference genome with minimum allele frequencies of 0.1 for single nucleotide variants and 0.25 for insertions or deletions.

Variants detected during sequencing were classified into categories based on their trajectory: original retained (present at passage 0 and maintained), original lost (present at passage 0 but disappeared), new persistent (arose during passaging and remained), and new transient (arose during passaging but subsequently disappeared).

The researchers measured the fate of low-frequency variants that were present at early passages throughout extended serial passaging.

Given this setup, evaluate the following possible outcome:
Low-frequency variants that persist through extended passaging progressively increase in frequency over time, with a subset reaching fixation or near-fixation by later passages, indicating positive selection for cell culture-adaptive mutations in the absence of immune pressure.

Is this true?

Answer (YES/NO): YES